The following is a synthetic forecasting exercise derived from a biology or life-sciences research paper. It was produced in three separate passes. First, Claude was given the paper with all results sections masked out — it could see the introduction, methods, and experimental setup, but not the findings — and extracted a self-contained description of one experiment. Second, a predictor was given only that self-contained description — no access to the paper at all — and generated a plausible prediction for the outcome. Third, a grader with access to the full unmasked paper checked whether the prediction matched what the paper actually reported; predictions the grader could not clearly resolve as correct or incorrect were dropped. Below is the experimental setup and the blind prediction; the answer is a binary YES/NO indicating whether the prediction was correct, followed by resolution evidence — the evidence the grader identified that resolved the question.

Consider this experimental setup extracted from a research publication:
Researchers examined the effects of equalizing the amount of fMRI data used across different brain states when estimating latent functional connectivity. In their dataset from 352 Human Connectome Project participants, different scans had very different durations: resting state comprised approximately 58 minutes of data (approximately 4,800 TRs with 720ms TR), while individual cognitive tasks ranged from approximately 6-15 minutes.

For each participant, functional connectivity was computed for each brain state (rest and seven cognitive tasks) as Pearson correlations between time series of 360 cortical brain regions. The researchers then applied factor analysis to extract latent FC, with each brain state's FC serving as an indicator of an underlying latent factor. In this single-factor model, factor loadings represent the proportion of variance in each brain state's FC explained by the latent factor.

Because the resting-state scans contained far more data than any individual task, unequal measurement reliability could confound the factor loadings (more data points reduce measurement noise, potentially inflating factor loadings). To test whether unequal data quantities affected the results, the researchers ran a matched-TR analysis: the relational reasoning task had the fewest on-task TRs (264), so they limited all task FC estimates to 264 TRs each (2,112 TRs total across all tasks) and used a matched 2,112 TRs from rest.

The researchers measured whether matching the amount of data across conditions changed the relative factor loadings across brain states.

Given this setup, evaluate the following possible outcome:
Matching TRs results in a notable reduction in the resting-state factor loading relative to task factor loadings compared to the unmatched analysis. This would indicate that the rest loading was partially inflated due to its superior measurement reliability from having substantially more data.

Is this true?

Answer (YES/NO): YES